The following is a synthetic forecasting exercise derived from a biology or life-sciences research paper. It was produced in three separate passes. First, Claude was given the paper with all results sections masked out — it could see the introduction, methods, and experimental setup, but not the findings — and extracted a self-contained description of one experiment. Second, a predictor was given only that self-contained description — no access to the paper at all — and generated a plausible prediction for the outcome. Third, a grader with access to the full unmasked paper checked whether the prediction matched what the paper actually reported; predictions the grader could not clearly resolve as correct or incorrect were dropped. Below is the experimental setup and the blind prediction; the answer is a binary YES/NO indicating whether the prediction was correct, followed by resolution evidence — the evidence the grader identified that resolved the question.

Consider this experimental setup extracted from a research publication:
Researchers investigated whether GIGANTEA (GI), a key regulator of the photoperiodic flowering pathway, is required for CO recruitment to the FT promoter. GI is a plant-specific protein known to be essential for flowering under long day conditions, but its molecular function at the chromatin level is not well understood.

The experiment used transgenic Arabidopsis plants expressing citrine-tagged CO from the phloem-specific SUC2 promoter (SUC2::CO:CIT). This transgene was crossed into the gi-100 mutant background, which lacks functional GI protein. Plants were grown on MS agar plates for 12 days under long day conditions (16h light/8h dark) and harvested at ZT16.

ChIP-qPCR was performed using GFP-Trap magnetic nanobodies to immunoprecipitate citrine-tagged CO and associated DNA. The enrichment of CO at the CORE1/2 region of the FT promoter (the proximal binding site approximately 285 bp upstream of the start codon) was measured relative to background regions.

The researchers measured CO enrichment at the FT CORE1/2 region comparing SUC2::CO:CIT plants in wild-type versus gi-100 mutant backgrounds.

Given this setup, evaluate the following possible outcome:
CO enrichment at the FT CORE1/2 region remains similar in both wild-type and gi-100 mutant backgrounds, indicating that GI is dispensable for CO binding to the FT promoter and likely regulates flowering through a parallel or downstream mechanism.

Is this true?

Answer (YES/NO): NO